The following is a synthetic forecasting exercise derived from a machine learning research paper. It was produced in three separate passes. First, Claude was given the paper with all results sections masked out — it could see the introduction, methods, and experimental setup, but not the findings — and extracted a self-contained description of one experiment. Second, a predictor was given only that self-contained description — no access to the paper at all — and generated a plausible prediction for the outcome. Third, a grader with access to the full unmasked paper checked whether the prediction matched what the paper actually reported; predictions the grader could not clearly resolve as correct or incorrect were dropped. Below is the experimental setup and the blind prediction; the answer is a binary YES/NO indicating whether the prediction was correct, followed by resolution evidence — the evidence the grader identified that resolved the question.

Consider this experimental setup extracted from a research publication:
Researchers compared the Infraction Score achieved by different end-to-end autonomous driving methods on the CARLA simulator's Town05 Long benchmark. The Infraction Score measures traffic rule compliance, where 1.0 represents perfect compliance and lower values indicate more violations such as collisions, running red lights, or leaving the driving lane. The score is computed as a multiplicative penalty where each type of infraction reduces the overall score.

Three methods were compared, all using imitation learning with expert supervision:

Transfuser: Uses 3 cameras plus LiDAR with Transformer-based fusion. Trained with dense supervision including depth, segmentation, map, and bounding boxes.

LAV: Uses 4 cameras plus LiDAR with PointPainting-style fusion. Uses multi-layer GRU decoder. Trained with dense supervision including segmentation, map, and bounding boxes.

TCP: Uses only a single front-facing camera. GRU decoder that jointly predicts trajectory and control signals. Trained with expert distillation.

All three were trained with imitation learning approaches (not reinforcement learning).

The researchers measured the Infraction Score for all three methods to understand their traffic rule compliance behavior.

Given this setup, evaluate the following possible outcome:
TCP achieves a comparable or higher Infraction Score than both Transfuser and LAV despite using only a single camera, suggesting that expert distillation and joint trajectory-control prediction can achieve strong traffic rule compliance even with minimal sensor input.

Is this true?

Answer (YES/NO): NO